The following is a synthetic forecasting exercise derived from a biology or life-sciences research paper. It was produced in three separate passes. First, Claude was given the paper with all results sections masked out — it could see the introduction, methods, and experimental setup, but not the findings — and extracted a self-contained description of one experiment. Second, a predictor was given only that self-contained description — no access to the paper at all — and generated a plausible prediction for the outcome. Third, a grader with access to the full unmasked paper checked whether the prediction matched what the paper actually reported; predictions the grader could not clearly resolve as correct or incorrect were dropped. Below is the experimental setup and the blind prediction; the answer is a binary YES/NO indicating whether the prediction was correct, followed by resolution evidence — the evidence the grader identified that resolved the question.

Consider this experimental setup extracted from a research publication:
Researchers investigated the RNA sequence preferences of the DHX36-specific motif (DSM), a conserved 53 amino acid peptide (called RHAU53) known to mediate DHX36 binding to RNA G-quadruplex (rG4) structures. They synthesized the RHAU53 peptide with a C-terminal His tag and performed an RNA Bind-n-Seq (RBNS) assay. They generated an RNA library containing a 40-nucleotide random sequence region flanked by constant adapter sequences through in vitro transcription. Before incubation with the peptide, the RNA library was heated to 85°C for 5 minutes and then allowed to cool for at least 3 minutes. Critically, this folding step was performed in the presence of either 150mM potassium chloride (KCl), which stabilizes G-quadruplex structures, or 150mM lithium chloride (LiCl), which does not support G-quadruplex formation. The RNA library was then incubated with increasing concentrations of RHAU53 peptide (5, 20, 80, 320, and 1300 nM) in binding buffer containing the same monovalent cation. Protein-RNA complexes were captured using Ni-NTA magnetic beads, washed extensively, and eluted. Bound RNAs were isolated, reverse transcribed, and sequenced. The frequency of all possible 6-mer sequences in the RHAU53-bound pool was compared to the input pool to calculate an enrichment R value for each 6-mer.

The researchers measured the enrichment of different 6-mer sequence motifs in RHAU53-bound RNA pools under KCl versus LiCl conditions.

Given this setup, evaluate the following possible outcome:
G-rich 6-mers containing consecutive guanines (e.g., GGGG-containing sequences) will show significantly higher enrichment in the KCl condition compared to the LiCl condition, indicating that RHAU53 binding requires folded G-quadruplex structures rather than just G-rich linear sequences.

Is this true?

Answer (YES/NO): YES